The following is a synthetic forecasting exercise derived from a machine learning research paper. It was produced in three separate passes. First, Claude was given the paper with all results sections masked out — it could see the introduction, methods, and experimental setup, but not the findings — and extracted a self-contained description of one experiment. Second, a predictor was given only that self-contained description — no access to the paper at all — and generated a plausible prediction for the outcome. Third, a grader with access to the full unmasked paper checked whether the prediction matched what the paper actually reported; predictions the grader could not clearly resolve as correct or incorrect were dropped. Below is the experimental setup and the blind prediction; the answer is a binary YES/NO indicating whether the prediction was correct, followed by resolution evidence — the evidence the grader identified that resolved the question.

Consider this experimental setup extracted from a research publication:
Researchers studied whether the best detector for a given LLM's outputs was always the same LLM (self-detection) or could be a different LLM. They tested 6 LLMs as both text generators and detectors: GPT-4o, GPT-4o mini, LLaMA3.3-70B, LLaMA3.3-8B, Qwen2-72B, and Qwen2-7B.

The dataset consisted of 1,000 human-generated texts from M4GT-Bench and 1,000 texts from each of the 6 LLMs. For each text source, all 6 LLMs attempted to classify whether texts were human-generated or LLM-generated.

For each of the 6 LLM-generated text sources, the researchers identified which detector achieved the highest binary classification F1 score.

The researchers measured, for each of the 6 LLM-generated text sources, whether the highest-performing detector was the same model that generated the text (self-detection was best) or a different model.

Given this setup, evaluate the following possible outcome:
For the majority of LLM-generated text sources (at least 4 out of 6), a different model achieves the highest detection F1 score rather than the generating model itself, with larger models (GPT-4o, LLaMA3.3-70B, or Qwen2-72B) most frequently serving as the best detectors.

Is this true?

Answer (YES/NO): NO